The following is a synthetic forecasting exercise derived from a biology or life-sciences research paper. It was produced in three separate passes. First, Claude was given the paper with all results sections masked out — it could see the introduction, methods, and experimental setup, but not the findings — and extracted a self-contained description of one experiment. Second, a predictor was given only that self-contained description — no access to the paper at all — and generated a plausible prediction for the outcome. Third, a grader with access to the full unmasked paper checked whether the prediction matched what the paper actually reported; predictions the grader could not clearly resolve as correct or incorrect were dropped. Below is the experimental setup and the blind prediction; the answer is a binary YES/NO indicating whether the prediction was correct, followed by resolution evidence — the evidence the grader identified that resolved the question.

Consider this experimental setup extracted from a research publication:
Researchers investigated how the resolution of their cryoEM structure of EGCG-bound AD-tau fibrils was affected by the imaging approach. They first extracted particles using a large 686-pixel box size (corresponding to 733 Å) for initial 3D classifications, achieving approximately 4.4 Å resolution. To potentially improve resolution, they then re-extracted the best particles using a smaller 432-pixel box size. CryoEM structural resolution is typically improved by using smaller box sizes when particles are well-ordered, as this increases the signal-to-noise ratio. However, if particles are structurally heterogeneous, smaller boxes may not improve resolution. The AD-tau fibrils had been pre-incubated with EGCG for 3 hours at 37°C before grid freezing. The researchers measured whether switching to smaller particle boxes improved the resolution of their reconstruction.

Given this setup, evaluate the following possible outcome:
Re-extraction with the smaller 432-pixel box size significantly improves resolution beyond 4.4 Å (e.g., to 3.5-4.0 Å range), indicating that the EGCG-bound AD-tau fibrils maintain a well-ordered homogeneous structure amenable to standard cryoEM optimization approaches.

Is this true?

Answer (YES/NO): NO